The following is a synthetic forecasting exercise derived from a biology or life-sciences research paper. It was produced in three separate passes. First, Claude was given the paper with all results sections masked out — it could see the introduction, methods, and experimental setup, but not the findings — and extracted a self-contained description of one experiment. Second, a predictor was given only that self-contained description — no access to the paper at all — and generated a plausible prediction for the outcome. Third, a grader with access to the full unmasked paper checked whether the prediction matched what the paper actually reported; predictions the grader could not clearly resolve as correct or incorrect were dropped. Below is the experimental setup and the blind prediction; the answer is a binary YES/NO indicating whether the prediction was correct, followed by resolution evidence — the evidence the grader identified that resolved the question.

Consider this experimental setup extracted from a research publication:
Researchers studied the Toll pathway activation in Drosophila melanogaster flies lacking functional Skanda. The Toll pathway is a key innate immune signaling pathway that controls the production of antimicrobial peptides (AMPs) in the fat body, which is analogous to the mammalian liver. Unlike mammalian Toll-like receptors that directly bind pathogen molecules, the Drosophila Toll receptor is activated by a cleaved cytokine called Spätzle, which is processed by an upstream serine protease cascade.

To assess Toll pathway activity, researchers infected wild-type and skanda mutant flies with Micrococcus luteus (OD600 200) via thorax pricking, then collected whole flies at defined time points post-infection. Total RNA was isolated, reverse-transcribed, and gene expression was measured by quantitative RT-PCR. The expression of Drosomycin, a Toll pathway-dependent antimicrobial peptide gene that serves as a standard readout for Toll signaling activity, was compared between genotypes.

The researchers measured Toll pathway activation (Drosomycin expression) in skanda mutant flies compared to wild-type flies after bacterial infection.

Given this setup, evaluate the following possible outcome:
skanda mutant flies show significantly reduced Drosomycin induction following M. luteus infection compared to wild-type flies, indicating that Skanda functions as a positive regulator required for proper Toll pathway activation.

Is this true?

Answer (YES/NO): NO